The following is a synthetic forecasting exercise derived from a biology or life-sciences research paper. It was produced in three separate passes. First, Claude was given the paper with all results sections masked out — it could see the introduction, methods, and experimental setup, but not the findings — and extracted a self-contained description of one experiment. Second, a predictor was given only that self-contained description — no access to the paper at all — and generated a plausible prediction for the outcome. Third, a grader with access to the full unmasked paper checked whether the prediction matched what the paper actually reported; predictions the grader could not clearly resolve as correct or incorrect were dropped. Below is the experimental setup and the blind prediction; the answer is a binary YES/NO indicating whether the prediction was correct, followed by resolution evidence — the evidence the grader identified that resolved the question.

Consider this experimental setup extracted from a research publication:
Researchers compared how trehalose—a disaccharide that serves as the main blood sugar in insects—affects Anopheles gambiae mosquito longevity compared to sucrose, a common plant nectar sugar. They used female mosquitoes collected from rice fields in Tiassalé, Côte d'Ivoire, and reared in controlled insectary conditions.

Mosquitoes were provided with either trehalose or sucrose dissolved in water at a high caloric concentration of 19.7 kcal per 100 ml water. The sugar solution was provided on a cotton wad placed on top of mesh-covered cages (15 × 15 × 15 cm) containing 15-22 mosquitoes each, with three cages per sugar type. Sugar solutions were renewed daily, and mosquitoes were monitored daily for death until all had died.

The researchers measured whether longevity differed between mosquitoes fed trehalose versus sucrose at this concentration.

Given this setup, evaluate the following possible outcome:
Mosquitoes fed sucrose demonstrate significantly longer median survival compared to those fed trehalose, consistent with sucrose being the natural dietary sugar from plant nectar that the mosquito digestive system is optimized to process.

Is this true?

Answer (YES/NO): YES